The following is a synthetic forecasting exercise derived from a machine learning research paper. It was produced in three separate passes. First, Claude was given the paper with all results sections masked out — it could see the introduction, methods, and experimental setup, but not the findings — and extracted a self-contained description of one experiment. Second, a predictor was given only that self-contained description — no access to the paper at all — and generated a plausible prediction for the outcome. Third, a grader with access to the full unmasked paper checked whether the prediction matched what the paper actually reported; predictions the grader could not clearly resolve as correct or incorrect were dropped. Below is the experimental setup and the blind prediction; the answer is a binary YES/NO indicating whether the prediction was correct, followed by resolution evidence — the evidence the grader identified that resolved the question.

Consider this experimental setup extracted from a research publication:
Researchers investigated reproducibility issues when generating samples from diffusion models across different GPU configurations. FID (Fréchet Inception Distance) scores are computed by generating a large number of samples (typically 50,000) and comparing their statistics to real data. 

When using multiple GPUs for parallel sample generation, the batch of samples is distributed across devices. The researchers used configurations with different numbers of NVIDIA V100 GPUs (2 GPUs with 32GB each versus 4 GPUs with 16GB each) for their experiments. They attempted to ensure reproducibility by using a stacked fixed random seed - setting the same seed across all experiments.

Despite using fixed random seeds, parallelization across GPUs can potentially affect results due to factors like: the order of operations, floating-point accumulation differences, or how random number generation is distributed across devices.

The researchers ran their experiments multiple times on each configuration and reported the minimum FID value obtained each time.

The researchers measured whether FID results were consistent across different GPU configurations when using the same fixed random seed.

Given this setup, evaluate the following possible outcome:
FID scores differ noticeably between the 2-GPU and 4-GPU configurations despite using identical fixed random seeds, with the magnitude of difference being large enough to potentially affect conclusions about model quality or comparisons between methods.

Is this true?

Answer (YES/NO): NO